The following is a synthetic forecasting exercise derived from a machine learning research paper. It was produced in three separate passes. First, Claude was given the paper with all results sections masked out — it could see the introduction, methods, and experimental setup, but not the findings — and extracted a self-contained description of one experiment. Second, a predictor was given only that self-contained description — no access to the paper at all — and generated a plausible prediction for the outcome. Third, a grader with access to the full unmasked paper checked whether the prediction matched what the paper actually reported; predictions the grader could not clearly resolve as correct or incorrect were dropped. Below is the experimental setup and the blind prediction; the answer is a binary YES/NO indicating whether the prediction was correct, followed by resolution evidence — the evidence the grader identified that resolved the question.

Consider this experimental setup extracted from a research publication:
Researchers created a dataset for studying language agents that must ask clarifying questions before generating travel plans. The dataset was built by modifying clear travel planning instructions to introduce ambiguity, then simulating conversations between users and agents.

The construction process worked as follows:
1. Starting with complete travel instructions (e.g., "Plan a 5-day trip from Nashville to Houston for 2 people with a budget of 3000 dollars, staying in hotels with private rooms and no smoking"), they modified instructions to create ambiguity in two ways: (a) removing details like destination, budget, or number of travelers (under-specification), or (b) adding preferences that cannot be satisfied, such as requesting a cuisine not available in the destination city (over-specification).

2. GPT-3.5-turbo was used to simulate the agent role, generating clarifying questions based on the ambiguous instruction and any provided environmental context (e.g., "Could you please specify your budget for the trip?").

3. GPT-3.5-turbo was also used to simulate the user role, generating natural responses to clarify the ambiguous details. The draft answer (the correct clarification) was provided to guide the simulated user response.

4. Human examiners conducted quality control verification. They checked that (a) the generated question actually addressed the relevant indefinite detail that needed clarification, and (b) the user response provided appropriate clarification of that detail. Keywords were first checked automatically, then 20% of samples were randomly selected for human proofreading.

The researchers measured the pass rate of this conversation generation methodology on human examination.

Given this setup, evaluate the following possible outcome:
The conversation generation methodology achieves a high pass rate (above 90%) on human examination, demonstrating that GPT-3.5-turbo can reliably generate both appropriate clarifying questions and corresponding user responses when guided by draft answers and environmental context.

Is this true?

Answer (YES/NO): NO